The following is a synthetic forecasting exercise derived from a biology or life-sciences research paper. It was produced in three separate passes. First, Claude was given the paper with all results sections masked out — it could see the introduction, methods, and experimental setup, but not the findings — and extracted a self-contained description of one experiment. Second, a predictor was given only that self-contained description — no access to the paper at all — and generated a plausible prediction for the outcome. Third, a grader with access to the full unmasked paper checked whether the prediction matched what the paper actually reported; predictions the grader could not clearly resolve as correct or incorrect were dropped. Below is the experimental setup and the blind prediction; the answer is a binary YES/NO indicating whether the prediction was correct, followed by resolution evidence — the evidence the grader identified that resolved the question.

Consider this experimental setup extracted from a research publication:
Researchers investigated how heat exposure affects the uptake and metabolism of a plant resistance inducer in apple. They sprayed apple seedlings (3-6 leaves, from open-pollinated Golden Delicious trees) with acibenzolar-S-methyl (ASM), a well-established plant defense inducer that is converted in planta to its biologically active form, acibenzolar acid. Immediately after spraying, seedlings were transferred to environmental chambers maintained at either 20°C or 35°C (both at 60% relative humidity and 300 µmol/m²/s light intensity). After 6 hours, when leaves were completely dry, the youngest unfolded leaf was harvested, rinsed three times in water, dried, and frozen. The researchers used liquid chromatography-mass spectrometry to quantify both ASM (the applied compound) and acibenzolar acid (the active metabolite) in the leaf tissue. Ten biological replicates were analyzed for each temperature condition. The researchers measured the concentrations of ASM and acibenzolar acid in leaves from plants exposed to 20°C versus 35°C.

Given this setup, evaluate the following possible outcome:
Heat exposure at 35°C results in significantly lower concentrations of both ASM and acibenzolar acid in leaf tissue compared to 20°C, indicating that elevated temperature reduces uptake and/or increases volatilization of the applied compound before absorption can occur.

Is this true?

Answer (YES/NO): NO